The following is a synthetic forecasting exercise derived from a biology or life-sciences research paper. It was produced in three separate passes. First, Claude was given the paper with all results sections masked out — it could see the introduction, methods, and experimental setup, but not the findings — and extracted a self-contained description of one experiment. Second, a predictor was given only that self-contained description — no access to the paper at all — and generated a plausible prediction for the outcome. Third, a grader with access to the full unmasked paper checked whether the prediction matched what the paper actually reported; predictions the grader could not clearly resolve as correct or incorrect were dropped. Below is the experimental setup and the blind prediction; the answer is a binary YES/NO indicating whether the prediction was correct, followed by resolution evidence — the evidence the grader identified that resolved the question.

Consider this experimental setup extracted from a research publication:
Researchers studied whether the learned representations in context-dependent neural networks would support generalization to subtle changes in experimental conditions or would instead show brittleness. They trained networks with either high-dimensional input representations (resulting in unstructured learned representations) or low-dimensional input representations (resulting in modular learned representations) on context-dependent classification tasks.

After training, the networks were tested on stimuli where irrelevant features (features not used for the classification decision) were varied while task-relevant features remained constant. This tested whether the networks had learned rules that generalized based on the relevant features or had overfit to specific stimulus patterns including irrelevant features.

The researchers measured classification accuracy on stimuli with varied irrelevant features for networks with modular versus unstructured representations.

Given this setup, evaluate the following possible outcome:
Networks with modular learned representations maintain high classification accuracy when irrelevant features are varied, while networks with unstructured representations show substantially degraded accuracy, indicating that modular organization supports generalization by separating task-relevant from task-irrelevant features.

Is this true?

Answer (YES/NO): YES